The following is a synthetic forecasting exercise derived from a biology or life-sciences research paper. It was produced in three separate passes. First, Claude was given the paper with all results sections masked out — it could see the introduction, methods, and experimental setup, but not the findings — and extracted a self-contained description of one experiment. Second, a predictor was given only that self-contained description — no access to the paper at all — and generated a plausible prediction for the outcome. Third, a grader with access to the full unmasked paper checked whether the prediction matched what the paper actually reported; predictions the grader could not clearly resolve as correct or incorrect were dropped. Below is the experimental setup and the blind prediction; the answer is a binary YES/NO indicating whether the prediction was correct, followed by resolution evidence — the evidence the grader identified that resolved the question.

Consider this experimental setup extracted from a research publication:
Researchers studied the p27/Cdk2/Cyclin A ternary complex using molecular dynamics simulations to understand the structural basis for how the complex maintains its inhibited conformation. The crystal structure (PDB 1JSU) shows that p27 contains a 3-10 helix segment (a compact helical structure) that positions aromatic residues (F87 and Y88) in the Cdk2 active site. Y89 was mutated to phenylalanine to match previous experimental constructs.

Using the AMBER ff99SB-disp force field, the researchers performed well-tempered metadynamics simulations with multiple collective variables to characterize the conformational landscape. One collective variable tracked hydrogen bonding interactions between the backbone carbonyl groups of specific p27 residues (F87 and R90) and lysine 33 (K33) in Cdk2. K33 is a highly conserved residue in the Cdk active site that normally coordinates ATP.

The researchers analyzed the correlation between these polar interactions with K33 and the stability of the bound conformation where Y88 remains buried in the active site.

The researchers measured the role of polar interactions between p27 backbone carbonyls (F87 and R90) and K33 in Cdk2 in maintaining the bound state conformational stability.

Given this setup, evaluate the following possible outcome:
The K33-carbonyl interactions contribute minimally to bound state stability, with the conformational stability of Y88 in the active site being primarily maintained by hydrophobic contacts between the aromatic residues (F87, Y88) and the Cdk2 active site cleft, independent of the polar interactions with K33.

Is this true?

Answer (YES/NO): NO